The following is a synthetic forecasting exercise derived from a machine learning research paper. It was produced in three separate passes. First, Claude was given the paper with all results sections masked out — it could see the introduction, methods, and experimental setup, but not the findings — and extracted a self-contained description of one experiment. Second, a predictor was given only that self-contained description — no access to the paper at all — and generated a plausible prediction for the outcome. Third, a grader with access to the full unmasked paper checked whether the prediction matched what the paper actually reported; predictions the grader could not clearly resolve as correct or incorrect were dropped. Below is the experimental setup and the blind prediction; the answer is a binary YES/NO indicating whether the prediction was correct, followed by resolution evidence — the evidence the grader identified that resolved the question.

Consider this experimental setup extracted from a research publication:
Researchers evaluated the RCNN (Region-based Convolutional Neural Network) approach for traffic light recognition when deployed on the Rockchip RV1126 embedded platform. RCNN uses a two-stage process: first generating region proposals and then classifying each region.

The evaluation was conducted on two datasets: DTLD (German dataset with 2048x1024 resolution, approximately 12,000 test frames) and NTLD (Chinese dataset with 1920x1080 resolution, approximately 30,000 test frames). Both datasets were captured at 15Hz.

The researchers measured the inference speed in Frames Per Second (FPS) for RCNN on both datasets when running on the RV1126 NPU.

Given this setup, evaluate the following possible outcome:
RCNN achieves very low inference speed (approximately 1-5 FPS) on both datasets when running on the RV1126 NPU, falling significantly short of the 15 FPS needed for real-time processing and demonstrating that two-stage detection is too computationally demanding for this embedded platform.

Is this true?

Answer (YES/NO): YES